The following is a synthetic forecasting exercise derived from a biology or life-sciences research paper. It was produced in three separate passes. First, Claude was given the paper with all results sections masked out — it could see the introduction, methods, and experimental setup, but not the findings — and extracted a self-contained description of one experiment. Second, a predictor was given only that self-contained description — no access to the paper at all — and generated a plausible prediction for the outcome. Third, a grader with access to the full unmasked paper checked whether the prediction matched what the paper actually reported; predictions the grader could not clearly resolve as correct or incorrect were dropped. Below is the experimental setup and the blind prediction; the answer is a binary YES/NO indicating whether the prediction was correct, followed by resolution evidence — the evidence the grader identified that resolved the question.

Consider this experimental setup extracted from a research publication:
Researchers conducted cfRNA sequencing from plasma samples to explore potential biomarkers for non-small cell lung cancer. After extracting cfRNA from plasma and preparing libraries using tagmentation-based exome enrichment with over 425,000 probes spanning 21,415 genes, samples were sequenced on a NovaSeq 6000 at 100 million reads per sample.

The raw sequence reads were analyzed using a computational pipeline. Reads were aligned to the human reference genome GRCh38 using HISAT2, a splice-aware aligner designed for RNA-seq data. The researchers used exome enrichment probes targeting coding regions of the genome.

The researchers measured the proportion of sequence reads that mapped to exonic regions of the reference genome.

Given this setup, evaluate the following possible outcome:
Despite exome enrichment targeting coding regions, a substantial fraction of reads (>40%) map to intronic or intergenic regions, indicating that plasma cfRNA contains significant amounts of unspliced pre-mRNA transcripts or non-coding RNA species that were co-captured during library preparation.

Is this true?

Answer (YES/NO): NO